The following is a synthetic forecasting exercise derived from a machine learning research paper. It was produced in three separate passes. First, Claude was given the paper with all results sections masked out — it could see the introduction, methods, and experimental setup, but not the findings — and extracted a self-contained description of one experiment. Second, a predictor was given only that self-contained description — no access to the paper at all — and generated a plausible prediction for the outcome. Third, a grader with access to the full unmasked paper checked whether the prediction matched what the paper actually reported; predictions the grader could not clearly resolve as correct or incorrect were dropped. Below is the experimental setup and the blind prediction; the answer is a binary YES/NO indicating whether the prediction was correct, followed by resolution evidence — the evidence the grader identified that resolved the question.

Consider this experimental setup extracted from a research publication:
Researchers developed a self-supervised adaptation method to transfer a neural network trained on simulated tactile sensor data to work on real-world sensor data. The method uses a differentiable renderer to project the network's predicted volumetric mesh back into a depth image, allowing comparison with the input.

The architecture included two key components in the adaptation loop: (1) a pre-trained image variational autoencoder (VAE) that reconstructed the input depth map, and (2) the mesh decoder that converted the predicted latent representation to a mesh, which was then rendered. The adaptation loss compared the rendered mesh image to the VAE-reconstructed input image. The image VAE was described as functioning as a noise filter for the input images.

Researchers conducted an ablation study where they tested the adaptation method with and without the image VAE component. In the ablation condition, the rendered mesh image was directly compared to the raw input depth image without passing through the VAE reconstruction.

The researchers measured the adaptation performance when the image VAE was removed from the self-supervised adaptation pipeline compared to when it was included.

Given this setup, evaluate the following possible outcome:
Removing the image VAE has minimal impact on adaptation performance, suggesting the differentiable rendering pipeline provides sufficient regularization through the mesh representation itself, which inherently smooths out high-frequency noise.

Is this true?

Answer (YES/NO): NO